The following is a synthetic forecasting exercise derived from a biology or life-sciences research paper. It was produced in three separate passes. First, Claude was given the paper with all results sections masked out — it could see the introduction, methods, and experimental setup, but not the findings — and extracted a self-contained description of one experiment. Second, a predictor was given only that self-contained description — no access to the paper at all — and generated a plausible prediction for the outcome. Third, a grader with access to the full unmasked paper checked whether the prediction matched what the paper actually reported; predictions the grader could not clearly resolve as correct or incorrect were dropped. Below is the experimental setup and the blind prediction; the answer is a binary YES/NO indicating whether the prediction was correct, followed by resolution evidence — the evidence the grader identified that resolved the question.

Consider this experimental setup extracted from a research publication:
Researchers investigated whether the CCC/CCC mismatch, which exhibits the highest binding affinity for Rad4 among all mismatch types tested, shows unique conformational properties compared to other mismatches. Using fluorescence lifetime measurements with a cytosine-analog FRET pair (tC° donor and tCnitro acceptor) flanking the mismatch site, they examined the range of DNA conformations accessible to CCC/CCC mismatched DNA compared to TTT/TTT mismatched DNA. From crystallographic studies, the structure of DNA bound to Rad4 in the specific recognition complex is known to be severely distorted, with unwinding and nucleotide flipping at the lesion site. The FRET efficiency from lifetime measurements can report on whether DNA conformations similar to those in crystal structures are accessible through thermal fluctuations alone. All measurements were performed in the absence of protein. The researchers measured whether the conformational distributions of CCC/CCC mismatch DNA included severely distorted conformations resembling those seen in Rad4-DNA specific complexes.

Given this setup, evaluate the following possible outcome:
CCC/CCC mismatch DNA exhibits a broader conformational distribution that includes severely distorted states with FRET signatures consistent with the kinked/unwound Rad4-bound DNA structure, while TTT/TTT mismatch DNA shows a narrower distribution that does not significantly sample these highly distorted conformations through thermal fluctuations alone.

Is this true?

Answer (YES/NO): YES